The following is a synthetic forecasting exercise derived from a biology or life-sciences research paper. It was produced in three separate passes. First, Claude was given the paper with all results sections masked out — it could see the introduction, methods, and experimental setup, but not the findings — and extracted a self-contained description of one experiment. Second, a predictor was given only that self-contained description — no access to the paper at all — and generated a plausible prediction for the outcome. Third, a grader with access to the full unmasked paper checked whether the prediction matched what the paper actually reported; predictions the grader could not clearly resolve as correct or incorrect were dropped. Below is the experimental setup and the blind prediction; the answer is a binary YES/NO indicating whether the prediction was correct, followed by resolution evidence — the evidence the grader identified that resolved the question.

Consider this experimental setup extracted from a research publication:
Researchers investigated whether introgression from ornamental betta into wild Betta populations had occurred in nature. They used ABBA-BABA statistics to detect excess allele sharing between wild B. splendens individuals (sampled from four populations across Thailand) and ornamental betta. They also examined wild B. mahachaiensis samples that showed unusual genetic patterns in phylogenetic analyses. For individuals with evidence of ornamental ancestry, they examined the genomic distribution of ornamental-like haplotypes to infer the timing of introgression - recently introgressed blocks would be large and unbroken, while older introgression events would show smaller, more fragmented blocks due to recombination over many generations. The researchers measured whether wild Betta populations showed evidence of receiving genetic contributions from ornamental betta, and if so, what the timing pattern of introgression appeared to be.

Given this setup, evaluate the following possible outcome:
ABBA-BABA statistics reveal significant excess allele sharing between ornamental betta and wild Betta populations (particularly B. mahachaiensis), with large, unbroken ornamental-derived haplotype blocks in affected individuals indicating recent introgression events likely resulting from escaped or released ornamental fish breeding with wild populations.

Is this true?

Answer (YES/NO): NO